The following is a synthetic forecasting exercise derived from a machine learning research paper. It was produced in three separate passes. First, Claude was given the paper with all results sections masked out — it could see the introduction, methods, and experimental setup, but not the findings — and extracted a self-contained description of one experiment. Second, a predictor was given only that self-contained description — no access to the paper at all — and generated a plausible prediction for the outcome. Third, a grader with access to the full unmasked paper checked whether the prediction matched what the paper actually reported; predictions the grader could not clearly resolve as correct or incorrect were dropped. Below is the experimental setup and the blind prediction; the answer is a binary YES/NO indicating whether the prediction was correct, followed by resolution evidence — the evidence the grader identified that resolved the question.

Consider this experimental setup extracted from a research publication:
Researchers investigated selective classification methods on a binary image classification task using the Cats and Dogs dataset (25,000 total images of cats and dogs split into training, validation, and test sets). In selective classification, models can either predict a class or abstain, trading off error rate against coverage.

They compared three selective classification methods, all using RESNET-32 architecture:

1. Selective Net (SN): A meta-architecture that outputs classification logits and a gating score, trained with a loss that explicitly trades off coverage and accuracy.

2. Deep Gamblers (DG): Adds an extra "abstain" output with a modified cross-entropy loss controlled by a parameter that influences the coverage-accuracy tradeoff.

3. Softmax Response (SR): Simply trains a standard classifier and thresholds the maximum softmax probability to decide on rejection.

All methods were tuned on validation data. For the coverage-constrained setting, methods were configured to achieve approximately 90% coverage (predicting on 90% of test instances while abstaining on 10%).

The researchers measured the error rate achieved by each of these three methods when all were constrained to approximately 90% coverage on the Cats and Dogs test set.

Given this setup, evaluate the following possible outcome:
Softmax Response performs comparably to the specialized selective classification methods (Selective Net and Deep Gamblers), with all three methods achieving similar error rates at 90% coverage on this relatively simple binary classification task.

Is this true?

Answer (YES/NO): NO